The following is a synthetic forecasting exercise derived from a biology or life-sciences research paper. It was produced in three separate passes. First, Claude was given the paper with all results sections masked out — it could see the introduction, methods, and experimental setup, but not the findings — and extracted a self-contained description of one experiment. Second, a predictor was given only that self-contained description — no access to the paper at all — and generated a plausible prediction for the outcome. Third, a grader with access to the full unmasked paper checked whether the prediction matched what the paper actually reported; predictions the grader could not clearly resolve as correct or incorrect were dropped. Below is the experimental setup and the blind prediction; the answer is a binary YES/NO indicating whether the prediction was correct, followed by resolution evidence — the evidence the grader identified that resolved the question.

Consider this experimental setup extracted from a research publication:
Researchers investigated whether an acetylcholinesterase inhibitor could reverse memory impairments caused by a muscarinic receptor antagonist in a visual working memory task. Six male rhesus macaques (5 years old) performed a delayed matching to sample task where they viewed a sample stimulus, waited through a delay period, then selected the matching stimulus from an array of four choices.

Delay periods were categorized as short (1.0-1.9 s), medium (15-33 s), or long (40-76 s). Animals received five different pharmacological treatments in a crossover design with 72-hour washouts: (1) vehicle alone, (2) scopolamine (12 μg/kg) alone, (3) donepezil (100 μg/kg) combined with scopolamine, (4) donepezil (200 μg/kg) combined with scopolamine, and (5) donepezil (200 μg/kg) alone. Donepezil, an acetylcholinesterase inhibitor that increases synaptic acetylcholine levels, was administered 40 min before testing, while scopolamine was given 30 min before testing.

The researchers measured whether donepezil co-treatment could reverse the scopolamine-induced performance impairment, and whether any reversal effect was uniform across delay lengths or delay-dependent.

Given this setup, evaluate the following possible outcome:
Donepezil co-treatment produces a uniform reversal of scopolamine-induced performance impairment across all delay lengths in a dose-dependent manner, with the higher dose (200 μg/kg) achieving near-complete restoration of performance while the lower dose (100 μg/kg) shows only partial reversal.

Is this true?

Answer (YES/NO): NO